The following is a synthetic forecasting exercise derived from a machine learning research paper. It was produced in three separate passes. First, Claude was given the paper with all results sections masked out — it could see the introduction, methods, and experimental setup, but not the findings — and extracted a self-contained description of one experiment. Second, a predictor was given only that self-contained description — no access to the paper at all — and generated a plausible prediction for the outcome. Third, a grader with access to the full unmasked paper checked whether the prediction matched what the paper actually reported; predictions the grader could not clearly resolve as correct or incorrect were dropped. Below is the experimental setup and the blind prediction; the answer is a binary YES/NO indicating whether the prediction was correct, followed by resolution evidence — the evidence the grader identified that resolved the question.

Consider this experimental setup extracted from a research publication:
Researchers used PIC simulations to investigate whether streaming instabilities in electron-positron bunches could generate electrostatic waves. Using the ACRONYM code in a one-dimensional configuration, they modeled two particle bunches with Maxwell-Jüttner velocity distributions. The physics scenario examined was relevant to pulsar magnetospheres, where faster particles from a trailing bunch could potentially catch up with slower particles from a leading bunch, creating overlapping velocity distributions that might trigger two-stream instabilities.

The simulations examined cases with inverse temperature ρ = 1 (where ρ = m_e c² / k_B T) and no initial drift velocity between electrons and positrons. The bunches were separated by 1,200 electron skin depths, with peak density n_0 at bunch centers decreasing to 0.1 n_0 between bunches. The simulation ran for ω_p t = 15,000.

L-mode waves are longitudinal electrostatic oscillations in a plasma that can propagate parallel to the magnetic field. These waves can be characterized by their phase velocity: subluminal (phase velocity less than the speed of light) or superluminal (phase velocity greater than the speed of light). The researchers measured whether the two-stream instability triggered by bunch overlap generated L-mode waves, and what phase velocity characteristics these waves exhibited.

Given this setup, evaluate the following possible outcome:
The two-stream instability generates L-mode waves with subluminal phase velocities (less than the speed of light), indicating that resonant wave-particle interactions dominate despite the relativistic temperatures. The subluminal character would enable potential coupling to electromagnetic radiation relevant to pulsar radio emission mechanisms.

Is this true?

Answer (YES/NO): YES